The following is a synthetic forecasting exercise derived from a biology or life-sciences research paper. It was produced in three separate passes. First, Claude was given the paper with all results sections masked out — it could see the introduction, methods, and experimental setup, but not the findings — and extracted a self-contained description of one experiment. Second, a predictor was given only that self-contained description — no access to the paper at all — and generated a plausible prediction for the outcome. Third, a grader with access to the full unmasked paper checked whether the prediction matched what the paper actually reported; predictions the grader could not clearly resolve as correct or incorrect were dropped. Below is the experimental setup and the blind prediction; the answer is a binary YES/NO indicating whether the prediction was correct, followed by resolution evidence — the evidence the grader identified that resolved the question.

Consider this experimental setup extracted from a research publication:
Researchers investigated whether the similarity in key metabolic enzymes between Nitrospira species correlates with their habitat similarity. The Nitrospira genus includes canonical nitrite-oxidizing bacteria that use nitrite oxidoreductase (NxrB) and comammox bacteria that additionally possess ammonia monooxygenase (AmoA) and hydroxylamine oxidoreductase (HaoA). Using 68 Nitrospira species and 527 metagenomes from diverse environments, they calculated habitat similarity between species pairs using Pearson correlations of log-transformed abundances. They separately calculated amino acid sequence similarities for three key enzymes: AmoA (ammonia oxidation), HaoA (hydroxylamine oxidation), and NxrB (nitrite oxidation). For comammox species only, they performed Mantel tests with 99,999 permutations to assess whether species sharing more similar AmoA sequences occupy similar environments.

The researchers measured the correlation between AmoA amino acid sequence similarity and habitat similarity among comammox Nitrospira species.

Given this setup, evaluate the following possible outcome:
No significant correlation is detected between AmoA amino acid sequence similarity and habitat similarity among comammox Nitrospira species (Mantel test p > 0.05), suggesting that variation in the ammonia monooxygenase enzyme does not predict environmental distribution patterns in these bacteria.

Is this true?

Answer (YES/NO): NO